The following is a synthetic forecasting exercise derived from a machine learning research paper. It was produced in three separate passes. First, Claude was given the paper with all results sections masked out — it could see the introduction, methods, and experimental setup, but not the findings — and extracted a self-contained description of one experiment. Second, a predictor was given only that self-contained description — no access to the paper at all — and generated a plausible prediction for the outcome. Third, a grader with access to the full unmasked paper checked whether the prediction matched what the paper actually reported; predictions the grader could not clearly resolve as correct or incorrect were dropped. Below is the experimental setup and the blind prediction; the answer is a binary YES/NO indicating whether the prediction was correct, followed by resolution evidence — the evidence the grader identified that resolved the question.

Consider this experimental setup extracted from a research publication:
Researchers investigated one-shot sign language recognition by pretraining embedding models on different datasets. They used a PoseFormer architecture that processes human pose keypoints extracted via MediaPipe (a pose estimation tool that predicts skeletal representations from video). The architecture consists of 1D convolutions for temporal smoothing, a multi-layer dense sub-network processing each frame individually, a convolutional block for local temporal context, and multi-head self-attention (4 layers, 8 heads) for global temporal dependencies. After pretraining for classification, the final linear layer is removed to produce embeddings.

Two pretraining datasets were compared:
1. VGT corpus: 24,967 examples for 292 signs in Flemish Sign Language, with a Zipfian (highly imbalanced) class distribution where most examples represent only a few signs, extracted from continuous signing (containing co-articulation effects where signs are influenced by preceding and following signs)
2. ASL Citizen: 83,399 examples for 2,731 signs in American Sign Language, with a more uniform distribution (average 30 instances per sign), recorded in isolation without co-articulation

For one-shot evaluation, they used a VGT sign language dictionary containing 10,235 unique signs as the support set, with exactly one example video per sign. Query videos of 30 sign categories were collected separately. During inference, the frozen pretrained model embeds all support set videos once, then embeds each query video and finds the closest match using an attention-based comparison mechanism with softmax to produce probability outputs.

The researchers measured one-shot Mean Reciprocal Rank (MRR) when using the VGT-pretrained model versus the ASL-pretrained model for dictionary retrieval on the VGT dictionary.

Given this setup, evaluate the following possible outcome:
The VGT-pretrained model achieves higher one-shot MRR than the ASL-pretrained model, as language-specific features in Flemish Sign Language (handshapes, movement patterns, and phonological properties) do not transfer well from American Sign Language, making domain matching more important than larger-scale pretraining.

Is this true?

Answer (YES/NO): NO